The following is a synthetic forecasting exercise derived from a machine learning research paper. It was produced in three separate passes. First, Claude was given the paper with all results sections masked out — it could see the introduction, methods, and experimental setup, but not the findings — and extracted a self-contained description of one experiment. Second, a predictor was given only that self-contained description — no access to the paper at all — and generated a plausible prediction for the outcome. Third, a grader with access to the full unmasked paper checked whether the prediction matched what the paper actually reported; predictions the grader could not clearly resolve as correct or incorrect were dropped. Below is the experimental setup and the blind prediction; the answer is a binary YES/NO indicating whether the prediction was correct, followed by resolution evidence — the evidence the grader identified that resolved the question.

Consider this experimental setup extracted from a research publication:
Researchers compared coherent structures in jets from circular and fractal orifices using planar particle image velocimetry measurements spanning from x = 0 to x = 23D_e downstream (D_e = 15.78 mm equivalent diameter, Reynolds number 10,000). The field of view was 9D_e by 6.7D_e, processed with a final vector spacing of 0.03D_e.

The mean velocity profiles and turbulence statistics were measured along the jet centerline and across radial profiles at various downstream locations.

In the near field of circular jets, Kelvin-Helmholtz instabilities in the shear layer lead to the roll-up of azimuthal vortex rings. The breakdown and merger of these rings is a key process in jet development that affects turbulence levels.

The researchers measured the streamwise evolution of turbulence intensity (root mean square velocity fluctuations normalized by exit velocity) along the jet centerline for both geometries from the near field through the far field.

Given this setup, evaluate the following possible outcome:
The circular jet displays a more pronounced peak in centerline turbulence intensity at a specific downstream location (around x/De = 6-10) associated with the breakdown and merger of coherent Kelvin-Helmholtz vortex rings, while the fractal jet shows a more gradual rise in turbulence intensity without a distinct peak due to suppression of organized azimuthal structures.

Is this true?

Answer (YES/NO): YES